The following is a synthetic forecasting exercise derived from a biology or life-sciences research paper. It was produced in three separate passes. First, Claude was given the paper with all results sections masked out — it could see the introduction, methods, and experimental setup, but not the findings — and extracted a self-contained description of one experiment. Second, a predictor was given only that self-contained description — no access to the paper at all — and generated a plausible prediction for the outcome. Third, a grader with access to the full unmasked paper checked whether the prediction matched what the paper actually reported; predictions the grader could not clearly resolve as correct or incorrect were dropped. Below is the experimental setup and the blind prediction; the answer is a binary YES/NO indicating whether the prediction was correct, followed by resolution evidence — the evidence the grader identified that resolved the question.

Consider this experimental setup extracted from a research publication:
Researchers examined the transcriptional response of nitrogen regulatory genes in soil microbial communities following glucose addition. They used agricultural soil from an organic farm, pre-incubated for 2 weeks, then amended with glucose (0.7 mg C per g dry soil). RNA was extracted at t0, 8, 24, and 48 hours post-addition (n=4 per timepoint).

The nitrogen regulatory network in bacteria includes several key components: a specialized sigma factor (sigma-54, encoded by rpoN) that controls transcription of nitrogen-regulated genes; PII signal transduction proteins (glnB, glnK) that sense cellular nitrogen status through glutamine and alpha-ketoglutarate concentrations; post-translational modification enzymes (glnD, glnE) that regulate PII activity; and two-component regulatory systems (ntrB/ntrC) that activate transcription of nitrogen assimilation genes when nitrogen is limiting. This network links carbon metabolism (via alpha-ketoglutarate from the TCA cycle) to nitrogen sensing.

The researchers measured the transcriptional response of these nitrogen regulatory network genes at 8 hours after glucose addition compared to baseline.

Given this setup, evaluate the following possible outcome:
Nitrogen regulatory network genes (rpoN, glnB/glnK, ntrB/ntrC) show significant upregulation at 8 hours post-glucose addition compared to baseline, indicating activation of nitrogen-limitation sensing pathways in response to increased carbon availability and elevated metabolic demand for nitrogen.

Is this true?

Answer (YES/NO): NO